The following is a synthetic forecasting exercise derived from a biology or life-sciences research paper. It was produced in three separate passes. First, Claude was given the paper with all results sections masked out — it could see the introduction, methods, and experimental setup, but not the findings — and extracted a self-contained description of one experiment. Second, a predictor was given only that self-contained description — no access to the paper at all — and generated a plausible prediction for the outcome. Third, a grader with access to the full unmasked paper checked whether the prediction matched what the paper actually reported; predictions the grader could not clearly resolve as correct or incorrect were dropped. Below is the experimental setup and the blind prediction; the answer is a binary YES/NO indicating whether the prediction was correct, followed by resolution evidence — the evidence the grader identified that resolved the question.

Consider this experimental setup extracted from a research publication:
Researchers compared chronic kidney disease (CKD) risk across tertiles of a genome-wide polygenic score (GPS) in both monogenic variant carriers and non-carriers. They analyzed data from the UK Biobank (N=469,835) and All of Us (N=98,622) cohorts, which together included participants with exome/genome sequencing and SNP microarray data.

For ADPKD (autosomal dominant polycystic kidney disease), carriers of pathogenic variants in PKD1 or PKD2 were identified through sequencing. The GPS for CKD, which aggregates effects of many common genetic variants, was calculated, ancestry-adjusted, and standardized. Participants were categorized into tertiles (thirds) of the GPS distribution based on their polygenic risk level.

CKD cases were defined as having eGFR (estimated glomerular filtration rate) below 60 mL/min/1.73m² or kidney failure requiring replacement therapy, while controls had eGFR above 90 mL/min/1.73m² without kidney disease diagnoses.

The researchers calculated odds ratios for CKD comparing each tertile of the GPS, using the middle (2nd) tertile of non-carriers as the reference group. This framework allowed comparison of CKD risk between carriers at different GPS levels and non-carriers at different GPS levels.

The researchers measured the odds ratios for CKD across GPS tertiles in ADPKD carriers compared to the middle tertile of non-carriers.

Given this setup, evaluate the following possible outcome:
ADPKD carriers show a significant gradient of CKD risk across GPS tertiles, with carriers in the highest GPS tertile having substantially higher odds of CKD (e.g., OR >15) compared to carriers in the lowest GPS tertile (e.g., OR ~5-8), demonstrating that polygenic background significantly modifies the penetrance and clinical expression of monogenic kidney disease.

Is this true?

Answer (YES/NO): NO